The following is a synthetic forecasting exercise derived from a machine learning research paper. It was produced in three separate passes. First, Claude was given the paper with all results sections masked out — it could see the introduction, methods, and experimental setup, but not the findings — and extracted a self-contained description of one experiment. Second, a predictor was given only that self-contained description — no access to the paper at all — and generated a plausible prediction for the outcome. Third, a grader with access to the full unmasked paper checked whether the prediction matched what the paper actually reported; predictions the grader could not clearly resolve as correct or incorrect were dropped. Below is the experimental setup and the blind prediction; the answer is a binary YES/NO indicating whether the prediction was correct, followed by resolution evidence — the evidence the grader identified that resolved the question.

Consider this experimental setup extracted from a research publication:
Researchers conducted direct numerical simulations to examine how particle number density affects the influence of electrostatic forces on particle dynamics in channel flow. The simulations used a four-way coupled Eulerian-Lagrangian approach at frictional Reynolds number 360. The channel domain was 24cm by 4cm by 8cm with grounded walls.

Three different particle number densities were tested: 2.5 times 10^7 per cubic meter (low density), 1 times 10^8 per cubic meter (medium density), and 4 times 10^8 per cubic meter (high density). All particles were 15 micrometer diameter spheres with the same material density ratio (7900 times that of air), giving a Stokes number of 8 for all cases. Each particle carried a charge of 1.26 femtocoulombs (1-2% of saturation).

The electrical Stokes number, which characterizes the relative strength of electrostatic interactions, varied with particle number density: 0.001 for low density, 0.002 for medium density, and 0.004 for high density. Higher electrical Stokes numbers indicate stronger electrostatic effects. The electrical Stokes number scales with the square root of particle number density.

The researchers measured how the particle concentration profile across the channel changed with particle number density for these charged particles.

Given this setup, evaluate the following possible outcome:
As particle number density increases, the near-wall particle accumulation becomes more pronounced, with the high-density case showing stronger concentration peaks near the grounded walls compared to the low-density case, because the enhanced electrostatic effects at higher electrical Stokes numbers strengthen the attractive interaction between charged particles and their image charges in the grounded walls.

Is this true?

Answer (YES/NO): YES